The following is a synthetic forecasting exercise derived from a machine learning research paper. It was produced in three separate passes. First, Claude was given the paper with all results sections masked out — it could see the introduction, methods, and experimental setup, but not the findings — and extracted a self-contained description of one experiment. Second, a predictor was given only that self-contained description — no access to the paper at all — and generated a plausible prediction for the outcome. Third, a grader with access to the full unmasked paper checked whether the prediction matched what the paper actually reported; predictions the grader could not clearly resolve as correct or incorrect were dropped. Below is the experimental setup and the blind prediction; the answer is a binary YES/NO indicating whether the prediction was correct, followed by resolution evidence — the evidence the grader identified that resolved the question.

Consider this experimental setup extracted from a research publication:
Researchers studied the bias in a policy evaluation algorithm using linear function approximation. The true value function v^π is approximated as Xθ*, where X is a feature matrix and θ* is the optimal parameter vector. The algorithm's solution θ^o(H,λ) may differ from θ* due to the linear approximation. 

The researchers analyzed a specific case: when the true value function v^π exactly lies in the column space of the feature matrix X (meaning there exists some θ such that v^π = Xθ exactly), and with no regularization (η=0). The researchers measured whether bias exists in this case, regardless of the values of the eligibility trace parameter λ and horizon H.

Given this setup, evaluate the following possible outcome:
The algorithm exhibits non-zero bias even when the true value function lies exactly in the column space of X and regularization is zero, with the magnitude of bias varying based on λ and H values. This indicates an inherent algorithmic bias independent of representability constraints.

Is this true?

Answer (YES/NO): NO